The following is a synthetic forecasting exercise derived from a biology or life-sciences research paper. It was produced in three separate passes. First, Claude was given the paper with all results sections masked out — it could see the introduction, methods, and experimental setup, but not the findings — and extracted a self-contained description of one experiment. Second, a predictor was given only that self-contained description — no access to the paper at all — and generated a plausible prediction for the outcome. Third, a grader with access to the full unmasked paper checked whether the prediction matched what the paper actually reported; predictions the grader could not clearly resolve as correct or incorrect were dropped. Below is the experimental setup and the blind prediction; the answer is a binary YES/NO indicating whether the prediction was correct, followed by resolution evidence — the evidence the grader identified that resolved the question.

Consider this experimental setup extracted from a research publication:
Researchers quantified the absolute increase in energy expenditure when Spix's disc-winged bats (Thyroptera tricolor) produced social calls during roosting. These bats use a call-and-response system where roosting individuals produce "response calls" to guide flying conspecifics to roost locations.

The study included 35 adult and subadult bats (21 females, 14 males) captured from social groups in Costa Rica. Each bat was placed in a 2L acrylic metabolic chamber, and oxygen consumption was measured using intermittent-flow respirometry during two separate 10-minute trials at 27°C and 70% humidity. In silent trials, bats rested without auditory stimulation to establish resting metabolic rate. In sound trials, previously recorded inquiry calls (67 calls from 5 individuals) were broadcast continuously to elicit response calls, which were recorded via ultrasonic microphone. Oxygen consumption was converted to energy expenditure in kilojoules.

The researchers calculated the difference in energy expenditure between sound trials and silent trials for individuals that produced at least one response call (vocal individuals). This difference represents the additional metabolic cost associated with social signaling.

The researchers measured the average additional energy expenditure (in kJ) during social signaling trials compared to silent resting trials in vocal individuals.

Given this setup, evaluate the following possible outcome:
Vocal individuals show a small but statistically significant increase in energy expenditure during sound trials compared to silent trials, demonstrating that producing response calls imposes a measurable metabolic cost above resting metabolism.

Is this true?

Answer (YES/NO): NO